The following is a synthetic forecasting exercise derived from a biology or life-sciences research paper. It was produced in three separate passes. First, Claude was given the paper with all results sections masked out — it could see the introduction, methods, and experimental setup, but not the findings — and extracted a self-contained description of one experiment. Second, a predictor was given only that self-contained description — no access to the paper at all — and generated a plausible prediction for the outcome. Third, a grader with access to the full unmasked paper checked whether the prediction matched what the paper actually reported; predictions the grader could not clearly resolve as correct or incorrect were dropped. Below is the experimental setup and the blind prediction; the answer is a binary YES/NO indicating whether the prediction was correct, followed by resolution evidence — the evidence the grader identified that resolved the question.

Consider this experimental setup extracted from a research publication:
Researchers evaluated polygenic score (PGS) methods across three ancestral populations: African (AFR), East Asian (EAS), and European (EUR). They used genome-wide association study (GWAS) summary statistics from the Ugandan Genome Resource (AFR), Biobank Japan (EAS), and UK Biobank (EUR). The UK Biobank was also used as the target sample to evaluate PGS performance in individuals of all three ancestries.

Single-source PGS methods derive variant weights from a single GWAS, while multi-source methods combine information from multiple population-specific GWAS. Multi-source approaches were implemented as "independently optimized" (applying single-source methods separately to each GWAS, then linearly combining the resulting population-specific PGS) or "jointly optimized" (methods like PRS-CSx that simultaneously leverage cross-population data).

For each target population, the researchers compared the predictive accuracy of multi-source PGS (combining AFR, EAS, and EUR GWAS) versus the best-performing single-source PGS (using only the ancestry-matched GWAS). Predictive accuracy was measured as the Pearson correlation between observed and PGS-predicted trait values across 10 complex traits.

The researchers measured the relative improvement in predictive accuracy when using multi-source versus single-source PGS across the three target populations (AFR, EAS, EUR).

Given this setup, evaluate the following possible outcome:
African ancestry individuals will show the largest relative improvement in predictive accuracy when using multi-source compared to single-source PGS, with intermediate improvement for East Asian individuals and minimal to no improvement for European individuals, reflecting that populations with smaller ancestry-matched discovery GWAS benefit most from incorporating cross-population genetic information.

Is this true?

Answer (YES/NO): YES